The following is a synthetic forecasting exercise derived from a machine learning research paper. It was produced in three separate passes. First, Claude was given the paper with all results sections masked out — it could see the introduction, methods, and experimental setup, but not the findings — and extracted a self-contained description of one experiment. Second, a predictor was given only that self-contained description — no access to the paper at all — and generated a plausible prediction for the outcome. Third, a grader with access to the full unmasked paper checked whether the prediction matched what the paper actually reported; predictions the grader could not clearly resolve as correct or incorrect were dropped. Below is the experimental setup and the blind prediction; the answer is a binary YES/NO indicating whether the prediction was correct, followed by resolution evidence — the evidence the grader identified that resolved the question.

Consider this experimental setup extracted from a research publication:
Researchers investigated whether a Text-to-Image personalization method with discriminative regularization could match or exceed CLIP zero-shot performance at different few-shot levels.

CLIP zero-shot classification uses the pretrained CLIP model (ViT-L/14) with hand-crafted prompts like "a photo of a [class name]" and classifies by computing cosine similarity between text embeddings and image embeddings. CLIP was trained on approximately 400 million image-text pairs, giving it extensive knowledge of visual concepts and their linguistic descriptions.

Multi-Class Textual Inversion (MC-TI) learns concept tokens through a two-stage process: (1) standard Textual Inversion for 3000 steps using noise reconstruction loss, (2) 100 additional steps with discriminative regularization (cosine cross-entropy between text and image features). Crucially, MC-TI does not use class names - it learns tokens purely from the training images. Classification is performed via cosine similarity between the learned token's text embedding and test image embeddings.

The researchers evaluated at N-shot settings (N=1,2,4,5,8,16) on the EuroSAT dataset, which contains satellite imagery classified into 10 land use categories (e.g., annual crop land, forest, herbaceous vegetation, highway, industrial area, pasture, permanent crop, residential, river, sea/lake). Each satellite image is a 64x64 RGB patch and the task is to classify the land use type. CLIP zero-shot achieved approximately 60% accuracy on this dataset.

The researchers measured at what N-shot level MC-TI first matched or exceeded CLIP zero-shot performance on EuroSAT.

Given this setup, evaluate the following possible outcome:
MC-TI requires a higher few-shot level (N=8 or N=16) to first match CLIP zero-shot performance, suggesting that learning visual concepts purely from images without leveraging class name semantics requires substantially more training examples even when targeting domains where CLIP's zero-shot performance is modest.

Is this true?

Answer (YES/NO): NO